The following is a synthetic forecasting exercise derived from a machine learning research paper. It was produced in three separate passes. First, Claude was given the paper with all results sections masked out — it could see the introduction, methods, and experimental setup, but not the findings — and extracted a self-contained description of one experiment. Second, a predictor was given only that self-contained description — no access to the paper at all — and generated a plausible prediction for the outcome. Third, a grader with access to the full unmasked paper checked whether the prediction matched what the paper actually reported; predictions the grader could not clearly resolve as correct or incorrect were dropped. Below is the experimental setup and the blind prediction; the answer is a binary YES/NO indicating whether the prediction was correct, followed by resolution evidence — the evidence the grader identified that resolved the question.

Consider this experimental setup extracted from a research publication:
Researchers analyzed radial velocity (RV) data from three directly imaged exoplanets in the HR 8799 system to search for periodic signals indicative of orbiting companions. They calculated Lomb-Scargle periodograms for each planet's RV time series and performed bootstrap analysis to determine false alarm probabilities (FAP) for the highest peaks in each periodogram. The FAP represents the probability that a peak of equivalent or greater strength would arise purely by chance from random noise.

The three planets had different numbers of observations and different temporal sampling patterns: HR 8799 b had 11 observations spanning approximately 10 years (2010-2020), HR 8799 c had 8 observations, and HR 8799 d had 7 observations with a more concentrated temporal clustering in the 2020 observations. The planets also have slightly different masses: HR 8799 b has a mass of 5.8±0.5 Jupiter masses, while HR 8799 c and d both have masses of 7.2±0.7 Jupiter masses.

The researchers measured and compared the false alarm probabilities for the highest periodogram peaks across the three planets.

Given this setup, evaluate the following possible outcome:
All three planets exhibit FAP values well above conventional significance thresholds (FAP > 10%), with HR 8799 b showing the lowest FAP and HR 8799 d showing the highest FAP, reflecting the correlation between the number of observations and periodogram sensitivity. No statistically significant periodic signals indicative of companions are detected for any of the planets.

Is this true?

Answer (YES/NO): NO